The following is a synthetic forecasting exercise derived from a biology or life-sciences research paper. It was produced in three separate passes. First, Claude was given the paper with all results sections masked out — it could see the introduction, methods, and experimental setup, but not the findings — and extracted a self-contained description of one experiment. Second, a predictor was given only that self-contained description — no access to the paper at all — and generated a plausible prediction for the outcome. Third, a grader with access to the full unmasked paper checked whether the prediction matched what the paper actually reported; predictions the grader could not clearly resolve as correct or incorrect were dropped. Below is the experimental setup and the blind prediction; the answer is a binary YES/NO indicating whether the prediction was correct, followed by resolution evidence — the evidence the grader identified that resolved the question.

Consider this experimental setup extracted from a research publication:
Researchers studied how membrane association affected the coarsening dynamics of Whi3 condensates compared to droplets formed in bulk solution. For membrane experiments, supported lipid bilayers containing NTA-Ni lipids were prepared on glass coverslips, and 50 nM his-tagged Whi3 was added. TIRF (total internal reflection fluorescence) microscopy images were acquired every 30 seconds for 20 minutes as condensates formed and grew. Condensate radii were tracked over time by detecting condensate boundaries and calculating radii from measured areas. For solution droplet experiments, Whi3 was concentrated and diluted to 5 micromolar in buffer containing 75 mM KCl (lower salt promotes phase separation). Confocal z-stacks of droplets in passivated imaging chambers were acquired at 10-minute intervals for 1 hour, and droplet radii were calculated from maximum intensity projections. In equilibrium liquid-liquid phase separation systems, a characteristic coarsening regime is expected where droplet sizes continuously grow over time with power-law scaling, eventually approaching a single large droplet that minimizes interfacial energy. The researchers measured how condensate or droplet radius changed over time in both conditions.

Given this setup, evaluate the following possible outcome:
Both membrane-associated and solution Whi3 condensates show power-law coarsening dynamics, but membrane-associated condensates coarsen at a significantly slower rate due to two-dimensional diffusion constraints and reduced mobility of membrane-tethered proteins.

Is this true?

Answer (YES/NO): NO